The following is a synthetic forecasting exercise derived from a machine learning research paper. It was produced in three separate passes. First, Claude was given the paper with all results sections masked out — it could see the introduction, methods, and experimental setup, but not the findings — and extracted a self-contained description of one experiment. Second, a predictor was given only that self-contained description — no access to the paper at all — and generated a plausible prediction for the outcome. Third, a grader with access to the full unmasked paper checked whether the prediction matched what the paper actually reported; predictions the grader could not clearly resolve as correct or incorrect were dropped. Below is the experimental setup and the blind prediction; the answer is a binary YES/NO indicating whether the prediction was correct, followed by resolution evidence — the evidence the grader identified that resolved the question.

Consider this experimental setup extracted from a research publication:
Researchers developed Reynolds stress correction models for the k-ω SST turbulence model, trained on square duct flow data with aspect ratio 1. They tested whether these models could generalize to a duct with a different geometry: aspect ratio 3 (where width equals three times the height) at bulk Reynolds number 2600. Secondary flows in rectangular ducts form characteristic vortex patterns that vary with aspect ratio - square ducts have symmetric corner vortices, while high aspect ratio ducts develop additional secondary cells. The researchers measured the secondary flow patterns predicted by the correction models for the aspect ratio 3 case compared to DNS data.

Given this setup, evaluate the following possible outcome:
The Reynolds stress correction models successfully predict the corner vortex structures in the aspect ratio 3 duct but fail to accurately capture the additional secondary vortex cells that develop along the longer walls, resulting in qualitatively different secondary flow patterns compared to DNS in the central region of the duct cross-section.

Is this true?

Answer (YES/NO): NO